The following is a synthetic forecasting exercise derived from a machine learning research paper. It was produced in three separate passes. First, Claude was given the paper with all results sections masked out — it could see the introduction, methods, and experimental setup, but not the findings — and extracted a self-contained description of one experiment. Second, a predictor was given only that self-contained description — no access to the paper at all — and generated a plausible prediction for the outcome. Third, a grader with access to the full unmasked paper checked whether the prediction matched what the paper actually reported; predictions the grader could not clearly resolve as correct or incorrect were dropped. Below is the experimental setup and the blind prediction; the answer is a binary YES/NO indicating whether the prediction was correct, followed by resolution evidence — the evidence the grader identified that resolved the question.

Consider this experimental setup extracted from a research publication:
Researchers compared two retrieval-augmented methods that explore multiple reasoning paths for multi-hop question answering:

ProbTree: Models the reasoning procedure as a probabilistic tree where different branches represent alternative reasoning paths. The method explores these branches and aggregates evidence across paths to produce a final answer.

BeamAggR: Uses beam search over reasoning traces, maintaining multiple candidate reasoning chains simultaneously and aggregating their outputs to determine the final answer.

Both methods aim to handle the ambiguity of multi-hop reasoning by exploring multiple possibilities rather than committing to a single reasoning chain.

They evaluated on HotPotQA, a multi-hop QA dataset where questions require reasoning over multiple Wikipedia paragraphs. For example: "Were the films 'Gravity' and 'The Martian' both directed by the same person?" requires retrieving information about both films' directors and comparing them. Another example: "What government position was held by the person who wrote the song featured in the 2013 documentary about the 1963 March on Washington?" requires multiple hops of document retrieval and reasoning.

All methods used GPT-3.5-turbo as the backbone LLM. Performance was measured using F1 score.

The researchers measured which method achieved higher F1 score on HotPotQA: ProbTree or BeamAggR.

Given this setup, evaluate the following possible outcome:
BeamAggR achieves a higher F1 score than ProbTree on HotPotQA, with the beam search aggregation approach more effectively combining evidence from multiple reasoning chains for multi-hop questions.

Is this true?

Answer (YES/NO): YES